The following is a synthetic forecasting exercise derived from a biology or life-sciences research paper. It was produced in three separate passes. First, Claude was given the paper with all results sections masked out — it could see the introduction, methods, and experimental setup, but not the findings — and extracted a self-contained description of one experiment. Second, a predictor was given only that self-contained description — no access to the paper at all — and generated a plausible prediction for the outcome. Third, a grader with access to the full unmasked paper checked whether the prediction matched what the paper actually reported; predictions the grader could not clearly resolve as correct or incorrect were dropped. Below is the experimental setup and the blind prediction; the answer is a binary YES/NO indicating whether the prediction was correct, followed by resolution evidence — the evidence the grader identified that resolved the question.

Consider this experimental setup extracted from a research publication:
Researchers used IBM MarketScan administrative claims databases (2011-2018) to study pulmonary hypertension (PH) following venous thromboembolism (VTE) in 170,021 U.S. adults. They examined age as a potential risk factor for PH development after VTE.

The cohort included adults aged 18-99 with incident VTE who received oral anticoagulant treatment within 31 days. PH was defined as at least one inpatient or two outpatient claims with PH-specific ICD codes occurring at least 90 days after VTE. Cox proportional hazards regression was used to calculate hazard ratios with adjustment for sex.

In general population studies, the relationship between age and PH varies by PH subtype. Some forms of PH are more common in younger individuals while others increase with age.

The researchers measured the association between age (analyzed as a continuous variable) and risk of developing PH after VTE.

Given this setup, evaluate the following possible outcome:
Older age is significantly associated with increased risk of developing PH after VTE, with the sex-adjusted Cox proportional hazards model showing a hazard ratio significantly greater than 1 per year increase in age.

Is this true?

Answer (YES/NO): YES